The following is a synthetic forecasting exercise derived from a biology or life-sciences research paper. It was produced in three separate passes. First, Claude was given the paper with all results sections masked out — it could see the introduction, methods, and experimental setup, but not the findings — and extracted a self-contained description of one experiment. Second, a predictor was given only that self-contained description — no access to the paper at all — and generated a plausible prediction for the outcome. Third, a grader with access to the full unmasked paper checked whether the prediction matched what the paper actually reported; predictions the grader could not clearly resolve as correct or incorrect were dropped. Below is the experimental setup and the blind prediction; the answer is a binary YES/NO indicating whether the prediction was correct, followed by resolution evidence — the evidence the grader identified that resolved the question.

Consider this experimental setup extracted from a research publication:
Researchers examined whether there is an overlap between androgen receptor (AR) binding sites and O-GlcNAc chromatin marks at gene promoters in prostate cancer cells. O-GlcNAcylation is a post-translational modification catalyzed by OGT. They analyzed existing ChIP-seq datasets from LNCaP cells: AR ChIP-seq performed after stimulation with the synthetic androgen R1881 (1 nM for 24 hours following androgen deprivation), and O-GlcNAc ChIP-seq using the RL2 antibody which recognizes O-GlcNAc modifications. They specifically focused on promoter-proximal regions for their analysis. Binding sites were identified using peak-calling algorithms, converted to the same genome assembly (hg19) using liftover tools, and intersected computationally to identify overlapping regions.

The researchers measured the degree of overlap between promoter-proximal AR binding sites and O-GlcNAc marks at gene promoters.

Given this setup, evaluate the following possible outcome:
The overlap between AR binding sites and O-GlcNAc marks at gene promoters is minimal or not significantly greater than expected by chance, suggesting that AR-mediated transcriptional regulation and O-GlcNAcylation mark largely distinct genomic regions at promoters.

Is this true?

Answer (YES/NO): YES